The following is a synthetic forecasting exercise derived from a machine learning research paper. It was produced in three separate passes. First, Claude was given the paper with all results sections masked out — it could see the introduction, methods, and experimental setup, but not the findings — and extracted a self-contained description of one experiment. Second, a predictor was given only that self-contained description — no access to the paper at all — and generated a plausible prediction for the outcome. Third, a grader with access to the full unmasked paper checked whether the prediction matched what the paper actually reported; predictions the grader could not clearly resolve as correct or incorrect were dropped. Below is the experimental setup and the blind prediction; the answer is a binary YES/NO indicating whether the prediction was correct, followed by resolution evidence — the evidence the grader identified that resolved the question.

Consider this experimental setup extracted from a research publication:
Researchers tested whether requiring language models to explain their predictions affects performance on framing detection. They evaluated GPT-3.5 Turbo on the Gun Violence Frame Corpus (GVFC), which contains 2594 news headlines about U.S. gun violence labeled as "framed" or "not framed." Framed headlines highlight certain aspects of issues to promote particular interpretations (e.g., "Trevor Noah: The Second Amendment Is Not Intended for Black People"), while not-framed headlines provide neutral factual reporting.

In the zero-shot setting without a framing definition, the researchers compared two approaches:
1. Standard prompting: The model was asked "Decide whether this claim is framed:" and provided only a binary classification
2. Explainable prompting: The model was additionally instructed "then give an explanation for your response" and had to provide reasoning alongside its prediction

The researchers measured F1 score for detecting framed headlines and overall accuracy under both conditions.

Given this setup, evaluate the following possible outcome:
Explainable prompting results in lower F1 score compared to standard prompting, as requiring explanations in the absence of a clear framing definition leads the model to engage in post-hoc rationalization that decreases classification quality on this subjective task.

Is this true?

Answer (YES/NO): NO